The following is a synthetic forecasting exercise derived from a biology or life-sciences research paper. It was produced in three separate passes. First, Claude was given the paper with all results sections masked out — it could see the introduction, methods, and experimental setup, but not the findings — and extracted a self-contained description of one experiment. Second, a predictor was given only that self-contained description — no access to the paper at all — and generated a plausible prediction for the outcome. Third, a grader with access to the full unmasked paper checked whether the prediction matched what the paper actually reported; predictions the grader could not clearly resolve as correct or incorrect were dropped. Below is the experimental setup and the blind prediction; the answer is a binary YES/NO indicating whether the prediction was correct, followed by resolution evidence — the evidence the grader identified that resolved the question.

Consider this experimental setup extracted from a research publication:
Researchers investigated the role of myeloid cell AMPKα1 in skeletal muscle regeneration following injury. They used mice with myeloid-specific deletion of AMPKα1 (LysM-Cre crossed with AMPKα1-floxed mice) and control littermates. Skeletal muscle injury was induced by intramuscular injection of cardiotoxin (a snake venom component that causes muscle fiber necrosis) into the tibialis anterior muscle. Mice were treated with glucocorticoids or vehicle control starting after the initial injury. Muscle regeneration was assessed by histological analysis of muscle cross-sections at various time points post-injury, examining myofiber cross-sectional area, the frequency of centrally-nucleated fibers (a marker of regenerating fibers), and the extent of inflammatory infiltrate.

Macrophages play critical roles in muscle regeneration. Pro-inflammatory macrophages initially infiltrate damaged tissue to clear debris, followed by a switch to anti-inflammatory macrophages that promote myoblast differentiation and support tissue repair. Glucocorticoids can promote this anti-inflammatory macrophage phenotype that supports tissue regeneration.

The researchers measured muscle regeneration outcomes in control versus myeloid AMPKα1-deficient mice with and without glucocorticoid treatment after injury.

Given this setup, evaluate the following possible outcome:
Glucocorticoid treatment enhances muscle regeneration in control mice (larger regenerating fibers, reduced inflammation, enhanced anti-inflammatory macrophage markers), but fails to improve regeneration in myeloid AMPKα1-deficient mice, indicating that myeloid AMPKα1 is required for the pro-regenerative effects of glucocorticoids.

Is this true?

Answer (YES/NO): YES